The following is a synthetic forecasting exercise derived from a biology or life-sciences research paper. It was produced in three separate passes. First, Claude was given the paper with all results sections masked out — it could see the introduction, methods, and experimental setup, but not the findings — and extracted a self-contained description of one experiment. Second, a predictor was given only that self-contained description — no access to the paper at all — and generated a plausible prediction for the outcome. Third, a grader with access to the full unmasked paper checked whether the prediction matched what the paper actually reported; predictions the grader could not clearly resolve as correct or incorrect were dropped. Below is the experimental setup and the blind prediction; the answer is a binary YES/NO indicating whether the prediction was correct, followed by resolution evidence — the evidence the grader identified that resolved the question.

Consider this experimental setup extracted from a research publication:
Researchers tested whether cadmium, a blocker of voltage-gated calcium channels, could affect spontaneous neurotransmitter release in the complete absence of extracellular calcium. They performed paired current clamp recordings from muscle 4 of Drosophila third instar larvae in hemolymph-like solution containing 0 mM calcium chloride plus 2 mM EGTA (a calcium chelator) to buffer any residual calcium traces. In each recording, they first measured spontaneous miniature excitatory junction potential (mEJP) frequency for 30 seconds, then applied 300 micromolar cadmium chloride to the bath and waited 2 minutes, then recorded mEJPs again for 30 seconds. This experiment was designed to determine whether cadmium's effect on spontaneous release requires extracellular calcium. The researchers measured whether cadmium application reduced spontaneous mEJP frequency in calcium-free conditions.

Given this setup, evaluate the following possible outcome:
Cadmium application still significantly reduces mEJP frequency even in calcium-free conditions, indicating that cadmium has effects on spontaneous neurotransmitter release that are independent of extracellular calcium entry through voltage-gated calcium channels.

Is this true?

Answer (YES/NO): NO